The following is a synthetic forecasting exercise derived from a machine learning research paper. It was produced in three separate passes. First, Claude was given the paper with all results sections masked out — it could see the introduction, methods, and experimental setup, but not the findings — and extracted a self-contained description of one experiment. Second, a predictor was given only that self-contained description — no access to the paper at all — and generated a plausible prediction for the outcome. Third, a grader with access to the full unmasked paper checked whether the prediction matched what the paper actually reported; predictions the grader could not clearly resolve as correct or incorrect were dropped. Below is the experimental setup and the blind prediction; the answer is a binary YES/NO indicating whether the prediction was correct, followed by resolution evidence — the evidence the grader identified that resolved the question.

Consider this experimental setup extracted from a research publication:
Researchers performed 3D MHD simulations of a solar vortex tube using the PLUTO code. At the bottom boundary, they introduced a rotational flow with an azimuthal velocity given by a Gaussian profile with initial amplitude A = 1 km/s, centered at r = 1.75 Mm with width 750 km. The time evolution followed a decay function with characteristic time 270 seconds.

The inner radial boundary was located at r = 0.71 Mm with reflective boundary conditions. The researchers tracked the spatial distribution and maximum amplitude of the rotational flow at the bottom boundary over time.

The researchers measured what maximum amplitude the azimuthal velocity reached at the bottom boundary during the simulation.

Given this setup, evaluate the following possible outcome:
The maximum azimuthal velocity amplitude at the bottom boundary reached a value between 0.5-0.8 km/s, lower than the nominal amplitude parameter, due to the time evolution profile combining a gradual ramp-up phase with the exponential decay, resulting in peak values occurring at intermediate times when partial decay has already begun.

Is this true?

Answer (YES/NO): NO